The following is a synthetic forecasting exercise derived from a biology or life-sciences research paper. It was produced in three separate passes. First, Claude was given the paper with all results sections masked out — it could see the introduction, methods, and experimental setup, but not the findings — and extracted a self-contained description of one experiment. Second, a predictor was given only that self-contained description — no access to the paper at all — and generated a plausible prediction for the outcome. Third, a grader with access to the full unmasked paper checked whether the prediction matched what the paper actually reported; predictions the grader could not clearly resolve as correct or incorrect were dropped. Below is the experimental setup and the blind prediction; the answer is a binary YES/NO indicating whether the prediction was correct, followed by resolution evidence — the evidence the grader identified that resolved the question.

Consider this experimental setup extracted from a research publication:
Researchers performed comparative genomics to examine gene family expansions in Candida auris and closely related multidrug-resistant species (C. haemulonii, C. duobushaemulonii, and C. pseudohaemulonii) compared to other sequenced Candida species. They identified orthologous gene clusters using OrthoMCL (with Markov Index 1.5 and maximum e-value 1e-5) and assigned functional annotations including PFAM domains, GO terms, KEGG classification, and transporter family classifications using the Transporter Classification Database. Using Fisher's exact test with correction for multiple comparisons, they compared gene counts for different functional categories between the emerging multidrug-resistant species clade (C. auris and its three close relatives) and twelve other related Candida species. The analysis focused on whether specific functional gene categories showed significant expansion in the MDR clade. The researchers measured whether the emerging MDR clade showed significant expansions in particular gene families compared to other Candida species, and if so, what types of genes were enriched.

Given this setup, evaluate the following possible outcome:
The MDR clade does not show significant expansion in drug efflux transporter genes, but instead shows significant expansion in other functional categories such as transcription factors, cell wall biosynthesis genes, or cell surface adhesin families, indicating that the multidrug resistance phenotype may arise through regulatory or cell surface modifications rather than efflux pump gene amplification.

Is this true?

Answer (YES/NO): NO